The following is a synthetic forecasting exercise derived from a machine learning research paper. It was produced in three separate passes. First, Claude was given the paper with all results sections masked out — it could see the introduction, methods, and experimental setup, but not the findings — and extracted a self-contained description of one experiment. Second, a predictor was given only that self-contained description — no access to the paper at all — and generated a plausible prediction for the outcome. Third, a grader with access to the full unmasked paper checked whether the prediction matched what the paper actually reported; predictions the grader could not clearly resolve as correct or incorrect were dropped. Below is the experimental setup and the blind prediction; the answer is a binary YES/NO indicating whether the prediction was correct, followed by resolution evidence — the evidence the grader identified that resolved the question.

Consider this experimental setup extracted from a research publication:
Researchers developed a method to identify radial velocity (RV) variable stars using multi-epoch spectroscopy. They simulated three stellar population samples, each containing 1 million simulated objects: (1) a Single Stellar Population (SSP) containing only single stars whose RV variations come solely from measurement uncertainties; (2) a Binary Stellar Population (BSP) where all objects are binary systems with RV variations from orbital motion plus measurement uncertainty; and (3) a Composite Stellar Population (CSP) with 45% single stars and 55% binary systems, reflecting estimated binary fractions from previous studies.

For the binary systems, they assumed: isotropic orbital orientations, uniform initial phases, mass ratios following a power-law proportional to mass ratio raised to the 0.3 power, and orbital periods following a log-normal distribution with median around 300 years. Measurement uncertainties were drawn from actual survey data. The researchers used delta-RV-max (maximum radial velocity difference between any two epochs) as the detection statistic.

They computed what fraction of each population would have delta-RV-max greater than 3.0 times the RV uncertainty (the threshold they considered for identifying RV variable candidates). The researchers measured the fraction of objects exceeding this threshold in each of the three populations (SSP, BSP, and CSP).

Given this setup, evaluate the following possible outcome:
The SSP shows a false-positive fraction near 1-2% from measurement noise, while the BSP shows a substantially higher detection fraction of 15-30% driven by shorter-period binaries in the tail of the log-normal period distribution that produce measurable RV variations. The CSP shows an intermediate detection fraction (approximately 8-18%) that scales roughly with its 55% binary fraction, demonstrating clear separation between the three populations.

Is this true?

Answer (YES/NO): NO